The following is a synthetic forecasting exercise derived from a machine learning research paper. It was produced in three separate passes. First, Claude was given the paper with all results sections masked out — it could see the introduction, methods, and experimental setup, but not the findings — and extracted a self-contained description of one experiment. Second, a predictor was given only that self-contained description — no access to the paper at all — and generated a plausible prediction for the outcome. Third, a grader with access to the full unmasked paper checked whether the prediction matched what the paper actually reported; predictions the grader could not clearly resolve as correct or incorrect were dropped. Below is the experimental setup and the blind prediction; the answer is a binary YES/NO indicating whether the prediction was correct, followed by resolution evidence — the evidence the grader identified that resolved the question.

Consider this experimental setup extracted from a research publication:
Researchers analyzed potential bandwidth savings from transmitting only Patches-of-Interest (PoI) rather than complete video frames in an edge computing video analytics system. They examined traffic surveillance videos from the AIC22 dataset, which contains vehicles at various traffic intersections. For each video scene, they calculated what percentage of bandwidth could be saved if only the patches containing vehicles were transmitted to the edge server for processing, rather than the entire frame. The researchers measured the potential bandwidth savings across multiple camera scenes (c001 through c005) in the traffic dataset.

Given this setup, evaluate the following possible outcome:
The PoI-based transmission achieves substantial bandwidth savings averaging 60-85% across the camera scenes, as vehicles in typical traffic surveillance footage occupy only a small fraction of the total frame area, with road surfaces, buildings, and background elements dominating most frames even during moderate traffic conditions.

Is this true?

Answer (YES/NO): NO